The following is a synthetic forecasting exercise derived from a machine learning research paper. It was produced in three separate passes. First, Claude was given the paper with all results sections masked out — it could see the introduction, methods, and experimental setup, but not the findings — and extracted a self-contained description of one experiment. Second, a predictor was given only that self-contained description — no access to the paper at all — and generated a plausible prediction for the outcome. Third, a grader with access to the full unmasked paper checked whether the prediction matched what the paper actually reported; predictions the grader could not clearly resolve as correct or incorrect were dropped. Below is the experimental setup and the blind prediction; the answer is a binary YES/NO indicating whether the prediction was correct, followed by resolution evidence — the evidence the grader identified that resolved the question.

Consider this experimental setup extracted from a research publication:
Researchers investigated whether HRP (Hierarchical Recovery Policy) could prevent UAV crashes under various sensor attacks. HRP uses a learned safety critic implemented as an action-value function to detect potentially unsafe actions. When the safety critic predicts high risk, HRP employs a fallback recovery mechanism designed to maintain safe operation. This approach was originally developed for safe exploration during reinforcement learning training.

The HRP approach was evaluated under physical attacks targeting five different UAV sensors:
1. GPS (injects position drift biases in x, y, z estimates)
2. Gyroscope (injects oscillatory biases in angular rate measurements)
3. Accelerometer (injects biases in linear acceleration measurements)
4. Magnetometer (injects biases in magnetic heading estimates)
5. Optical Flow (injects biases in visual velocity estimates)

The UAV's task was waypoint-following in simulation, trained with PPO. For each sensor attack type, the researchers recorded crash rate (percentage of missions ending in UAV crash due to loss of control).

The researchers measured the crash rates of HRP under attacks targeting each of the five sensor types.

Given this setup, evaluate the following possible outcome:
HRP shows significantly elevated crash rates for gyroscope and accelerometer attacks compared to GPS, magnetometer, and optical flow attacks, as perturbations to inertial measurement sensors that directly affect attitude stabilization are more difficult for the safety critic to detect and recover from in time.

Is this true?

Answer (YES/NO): NO